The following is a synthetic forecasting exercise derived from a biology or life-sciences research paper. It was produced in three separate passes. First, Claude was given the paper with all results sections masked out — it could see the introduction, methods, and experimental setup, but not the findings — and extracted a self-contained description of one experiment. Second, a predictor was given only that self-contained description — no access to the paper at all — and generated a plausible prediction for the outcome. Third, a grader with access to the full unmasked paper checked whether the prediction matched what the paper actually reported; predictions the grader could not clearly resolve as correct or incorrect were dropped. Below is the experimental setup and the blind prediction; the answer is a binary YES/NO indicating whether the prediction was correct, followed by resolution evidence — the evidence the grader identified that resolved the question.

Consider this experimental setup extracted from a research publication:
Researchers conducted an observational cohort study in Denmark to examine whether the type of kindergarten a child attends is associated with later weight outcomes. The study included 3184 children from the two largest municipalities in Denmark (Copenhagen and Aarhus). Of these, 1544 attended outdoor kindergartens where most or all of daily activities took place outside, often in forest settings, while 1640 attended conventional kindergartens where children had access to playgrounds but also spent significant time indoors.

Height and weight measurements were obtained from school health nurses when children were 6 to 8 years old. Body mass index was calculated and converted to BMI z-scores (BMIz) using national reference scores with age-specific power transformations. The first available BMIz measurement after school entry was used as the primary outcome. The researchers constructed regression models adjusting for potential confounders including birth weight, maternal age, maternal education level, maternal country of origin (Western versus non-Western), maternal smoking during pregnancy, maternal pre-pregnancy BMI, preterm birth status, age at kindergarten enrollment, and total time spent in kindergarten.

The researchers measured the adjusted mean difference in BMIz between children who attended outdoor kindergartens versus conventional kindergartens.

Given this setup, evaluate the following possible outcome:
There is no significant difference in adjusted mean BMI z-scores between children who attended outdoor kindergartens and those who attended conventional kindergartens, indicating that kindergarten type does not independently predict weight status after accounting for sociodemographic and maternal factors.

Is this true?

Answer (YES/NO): YES